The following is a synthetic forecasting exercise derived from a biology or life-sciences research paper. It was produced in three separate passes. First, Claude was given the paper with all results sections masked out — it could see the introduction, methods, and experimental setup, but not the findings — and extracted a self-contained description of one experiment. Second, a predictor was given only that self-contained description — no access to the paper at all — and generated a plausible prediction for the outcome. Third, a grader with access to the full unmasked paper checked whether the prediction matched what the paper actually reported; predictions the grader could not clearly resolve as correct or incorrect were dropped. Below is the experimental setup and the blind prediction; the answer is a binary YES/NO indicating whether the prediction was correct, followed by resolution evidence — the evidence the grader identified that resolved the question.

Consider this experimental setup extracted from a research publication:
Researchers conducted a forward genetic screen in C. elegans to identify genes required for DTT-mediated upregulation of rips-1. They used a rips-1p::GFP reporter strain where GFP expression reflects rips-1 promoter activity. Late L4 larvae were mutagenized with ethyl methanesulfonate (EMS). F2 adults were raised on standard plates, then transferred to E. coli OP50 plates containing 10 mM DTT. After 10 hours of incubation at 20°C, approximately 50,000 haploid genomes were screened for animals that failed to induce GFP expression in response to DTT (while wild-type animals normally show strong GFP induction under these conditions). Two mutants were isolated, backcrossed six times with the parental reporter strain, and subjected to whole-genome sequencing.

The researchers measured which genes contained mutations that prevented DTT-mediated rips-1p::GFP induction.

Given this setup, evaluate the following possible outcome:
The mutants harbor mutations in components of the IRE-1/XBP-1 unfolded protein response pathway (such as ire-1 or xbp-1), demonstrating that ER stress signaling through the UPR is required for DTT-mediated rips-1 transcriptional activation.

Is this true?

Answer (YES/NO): NO